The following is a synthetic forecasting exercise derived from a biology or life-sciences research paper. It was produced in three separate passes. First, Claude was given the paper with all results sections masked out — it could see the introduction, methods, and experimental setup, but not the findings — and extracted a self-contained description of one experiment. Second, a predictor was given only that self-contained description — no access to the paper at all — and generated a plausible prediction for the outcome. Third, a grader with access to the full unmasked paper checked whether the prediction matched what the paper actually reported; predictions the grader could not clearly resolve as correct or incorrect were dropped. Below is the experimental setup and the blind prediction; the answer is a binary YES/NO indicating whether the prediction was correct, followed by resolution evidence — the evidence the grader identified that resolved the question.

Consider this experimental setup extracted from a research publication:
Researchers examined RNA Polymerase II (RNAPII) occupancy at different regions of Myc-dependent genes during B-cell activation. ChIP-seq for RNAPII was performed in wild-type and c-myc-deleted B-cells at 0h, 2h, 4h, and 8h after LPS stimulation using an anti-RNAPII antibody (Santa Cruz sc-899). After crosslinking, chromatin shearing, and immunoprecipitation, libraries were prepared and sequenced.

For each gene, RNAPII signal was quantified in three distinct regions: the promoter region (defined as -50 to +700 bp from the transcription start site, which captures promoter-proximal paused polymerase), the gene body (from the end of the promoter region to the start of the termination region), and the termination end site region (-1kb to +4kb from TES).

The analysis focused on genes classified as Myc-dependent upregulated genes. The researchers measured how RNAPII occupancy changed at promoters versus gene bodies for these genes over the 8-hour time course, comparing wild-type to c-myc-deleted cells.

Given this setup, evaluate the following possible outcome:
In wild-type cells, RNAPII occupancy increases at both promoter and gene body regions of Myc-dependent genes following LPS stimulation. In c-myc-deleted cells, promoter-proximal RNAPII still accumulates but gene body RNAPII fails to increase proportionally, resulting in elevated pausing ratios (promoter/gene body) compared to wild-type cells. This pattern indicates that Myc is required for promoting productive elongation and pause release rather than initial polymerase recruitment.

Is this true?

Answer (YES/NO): NO